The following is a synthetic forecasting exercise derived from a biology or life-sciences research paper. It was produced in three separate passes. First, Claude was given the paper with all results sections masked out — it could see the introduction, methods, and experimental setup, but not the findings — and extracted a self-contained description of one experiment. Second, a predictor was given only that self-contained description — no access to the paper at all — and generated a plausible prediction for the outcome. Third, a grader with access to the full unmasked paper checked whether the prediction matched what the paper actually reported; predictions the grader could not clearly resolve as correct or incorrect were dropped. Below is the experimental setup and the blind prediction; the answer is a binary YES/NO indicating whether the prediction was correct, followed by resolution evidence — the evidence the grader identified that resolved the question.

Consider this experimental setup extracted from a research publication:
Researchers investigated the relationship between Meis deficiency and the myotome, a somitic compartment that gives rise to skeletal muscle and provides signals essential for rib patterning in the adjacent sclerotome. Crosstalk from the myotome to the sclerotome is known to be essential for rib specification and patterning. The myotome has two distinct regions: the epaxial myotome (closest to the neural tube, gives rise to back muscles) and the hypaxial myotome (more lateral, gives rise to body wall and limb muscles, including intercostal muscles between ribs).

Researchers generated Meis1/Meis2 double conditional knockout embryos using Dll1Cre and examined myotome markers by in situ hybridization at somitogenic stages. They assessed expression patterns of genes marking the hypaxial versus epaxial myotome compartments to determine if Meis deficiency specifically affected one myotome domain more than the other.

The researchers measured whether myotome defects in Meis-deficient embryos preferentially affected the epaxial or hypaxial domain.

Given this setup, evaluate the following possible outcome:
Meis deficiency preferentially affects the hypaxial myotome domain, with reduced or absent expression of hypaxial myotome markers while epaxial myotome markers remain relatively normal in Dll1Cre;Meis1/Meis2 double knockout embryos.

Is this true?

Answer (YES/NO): YES